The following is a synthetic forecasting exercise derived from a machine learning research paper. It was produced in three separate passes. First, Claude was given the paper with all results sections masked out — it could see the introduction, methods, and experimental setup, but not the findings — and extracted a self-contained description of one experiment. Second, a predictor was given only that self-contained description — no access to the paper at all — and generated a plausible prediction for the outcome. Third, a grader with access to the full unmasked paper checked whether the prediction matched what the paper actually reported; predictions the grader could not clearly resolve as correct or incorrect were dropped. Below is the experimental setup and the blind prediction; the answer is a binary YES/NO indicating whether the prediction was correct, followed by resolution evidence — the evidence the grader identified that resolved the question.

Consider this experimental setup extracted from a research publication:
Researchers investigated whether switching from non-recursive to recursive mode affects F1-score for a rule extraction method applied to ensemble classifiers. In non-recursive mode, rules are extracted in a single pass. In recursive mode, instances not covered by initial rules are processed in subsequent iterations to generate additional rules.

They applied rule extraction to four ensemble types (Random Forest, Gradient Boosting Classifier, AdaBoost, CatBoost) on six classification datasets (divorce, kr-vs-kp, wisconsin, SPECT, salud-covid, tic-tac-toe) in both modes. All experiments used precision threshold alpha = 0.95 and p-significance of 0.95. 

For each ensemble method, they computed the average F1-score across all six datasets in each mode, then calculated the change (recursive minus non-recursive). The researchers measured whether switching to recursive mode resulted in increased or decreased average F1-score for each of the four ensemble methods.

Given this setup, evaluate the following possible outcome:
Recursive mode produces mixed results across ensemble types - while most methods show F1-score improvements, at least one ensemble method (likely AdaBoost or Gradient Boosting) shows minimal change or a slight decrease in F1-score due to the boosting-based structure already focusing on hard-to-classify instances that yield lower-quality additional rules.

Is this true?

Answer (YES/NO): NO